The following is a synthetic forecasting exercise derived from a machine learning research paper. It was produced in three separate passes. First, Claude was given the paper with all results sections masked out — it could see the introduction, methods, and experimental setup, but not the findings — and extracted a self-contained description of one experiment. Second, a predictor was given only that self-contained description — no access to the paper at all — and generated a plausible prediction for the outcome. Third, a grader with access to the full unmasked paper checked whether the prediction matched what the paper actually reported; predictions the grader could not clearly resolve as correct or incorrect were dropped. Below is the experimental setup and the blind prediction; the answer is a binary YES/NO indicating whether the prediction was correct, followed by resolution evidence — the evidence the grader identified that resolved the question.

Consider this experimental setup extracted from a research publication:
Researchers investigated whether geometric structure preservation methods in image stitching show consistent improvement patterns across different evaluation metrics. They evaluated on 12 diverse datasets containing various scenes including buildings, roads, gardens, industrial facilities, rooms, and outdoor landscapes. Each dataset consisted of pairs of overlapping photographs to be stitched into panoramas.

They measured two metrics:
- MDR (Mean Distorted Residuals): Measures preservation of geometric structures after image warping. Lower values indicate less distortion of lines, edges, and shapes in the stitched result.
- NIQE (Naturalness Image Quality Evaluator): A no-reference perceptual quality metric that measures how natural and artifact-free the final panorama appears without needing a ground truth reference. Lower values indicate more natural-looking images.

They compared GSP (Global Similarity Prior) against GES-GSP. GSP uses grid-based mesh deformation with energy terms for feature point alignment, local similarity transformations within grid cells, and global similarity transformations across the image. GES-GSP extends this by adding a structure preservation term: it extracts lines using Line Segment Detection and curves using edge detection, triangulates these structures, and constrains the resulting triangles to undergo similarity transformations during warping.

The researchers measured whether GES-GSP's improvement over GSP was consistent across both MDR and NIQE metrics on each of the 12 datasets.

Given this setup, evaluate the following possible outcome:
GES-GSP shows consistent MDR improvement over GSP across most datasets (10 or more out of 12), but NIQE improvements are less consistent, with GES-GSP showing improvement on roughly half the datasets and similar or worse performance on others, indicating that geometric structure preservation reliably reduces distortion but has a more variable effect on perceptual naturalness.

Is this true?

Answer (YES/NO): NO